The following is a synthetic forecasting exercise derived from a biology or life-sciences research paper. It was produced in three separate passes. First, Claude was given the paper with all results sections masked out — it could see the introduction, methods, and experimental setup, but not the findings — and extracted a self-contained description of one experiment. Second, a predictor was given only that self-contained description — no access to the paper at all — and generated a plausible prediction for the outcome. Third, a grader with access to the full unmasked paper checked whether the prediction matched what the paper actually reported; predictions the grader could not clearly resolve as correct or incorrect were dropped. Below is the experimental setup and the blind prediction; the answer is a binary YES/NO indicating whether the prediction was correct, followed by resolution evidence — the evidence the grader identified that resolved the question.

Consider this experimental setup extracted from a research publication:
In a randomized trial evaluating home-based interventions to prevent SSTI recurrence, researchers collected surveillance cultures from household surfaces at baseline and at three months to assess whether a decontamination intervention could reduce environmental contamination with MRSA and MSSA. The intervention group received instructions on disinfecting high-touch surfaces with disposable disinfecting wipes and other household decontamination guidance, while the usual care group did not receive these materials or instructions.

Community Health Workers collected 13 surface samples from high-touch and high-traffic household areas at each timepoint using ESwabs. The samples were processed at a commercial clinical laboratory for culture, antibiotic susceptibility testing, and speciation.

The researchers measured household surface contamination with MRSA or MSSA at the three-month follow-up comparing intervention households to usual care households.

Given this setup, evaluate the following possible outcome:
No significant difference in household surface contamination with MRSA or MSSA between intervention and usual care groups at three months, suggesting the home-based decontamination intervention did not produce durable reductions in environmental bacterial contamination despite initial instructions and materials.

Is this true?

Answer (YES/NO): YES